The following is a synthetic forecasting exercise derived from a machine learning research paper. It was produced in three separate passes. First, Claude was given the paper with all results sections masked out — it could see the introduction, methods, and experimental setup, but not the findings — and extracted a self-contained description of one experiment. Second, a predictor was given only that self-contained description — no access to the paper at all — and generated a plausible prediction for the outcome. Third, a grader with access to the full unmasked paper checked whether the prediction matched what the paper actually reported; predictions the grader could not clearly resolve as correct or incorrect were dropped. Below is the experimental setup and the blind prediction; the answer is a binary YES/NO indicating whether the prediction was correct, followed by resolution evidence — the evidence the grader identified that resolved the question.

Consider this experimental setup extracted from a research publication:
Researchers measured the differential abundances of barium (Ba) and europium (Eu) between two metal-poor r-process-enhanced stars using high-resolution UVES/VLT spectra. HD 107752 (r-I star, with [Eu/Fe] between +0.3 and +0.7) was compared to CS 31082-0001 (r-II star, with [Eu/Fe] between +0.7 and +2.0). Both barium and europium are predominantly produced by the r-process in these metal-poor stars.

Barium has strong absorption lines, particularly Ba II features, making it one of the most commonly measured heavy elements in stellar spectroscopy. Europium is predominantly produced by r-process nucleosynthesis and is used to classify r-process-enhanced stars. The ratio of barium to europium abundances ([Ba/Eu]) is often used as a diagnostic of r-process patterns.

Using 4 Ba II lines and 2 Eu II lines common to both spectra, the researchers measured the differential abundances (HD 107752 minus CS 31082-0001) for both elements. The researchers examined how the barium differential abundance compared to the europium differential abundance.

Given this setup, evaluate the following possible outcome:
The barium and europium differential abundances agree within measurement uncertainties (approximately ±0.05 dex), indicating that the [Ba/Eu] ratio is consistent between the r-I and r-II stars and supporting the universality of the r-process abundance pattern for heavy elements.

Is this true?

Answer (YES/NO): NO